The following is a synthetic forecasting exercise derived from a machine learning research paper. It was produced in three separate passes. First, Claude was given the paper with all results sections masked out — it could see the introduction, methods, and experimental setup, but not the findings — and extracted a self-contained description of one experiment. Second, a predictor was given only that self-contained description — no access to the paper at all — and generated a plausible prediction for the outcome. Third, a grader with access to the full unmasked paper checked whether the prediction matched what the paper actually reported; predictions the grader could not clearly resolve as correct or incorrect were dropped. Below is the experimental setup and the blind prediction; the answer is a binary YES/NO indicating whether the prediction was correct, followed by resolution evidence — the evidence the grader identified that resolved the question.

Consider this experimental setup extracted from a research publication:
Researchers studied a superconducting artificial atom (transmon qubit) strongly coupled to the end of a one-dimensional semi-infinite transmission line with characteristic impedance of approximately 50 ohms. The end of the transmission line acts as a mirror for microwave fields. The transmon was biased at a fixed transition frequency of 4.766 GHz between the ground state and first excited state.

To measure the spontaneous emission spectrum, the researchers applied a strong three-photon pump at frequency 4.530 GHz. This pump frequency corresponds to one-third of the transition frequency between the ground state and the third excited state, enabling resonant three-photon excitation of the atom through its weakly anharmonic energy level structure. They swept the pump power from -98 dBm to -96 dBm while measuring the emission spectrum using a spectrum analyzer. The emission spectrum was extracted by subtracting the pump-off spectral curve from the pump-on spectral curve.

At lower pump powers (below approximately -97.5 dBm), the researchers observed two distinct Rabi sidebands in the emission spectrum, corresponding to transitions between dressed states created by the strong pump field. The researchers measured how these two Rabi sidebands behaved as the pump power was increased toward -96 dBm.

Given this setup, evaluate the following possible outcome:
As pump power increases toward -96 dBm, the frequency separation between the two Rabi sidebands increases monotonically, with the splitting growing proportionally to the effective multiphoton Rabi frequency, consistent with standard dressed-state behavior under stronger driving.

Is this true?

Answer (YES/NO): NO